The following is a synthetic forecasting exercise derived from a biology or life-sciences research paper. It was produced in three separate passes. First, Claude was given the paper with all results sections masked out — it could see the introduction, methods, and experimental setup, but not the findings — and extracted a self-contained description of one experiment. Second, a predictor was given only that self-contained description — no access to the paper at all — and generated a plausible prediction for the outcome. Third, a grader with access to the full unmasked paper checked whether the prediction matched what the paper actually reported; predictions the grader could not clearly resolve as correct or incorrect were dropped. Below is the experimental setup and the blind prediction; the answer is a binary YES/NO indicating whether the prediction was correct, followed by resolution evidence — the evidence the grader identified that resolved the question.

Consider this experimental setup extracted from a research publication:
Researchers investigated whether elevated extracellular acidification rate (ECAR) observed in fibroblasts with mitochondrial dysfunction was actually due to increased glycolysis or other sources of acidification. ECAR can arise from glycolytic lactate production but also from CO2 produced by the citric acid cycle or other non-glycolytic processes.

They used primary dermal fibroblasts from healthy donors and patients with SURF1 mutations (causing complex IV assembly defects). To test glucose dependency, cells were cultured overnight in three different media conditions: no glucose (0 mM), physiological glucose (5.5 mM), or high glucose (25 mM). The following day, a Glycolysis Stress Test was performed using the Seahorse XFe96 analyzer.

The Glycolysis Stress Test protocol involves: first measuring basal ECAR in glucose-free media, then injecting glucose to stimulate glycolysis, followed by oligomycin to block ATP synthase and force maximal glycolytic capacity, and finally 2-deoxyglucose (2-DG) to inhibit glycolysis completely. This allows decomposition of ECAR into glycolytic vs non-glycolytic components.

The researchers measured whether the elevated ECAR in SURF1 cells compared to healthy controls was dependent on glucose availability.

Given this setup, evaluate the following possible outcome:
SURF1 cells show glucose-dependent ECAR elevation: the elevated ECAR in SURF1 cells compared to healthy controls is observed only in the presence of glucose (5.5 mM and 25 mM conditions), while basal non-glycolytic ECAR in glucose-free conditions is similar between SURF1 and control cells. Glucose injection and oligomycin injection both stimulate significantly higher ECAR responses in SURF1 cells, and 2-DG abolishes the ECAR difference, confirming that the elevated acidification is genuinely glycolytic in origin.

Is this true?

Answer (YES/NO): NO